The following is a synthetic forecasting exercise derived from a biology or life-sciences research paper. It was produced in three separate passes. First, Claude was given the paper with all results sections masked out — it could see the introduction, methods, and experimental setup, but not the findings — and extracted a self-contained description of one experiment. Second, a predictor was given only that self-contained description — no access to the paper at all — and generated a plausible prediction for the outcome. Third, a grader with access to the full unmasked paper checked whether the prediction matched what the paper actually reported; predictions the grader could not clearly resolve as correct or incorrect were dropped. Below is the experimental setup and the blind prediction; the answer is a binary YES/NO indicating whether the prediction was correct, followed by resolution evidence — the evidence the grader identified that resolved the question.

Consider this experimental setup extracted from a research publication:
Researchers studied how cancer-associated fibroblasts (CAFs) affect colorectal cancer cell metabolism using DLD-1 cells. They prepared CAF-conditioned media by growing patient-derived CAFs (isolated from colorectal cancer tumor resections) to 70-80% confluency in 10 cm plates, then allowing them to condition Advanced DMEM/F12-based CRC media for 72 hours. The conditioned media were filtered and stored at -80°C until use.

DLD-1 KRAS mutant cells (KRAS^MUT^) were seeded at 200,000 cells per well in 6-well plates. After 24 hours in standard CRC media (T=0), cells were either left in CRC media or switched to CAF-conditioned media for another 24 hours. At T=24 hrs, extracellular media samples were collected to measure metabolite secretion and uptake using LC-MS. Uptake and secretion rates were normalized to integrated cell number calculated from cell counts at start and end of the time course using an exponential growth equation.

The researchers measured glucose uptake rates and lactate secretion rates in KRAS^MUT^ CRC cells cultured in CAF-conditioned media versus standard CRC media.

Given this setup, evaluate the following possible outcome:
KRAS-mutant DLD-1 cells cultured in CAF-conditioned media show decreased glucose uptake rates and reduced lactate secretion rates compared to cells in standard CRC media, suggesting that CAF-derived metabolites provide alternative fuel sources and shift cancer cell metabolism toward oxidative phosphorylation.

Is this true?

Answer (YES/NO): NO